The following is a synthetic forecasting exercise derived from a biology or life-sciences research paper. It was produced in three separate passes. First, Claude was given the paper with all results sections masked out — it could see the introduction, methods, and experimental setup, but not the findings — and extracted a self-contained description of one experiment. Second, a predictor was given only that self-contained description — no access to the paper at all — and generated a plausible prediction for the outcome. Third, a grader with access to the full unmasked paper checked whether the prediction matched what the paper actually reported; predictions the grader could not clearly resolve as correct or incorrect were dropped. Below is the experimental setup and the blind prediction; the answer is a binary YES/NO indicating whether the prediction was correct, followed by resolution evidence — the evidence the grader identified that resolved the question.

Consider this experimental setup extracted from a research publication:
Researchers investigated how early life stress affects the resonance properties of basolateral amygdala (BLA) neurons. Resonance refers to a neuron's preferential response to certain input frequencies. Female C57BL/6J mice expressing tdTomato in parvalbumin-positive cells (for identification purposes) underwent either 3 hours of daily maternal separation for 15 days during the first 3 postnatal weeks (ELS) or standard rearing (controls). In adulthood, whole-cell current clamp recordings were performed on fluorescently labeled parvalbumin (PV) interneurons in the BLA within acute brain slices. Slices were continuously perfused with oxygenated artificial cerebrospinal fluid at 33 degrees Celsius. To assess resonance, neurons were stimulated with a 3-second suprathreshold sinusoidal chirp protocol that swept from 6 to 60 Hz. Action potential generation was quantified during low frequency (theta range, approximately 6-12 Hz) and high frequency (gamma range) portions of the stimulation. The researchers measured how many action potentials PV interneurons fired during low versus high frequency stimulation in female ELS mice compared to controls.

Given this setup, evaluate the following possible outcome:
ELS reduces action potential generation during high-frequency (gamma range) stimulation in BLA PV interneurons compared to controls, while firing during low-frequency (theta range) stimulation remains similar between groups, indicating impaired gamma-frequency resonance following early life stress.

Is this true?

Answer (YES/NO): NO